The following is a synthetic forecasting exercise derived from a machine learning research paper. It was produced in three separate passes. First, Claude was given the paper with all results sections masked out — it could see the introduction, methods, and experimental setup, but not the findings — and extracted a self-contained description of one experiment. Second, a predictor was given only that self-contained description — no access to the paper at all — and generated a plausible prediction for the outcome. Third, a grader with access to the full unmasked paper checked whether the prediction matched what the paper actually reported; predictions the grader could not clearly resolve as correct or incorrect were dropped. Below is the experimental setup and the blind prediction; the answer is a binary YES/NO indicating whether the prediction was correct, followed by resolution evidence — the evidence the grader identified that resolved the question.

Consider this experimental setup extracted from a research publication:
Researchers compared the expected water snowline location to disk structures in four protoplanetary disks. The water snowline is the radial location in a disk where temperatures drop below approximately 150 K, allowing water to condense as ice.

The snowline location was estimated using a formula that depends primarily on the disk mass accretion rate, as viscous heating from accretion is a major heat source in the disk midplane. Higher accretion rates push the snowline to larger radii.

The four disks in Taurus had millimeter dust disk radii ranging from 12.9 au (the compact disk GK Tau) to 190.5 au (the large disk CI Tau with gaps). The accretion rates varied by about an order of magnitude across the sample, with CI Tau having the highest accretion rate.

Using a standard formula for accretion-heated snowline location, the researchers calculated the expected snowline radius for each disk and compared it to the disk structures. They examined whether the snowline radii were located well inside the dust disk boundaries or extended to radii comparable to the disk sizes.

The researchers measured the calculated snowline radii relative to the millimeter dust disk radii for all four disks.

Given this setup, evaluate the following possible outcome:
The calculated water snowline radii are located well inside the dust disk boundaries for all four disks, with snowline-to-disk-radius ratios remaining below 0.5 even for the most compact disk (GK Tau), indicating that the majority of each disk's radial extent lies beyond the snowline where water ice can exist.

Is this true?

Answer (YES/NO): YES